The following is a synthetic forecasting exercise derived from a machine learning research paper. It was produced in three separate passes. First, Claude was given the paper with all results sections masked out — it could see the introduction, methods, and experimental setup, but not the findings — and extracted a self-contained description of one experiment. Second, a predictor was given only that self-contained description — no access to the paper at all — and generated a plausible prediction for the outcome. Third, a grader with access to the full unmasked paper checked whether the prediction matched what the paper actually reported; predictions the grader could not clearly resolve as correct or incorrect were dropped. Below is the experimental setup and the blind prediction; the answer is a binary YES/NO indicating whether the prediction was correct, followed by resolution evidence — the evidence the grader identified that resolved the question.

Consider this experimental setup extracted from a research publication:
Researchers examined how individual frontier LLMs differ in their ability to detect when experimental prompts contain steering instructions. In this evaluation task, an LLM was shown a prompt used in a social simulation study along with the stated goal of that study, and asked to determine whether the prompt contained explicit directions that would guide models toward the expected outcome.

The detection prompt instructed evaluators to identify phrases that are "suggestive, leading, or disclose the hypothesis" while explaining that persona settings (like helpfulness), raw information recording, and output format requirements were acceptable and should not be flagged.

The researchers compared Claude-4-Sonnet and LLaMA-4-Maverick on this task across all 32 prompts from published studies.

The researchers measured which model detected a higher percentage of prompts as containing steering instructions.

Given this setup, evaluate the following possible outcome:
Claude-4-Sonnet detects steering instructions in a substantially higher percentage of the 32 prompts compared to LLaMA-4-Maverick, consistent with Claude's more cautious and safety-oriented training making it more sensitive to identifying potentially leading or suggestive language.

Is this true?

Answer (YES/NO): NO